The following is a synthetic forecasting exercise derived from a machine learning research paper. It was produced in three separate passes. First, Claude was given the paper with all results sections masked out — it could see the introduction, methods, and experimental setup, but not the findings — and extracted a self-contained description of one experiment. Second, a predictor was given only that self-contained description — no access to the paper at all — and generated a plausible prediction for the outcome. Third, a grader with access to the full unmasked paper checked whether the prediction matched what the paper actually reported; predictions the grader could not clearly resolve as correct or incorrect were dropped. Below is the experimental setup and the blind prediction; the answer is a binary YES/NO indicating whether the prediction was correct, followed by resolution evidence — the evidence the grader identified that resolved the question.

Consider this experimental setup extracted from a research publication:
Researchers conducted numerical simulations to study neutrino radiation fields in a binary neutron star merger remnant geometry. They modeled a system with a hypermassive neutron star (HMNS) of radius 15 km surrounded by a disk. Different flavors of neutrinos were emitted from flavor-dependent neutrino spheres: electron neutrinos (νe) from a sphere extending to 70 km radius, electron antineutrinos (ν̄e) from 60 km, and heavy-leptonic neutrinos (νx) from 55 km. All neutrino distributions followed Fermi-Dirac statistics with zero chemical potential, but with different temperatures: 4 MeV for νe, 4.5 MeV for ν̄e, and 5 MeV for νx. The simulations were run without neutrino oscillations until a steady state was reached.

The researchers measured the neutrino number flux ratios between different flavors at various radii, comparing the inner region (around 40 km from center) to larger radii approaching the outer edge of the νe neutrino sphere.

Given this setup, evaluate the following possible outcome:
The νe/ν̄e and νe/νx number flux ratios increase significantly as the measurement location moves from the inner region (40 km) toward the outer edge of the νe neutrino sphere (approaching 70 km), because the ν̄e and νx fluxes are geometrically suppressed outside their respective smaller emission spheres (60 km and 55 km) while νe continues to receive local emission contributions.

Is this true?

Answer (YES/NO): YES